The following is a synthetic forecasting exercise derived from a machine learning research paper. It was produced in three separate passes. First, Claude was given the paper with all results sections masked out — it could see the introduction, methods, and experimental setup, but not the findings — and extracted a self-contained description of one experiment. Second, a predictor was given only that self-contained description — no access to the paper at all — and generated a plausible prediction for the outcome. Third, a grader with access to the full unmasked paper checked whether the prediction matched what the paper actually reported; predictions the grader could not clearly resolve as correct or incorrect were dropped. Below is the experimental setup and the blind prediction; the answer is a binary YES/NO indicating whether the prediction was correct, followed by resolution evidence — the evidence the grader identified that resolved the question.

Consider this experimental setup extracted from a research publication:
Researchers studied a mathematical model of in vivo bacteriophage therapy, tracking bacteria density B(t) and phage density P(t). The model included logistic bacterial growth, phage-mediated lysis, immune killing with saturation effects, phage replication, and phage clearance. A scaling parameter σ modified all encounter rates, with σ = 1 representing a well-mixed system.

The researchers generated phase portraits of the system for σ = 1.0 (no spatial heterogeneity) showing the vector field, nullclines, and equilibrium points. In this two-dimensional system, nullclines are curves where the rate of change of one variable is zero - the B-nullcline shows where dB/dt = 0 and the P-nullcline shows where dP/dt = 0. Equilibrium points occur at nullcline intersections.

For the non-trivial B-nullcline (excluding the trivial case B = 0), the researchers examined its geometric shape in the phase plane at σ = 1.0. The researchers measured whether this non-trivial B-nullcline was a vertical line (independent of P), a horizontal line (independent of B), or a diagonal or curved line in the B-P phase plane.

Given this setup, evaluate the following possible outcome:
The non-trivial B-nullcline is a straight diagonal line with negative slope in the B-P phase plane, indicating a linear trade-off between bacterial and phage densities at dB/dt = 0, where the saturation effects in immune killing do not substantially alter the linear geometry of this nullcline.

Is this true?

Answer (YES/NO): NO